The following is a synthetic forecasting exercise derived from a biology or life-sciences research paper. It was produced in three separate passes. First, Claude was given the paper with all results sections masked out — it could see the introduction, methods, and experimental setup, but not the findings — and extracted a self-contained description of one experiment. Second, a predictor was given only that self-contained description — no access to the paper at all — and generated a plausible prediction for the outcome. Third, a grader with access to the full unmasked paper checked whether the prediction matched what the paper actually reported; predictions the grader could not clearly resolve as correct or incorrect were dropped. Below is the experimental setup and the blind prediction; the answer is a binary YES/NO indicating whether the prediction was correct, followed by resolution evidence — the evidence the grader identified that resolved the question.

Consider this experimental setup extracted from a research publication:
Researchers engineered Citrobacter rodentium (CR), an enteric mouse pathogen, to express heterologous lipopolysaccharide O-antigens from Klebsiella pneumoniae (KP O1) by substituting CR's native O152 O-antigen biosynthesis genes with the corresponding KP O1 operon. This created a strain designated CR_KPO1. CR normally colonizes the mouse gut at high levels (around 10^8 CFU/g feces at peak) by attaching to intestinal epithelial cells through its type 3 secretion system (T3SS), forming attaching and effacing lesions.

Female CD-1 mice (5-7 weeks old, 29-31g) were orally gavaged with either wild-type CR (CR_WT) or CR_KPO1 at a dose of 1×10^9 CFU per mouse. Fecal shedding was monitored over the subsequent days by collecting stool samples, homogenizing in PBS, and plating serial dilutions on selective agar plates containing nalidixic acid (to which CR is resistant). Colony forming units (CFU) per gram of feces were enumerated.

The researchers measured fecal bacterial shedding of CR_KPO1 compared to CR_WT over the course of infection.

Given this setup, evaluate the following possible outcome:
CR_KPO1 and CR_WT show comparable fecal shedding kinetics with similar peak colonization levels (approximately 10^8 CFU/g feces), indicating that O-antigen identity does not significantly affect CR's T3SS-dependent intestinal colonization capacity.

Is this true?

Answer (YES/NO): NO